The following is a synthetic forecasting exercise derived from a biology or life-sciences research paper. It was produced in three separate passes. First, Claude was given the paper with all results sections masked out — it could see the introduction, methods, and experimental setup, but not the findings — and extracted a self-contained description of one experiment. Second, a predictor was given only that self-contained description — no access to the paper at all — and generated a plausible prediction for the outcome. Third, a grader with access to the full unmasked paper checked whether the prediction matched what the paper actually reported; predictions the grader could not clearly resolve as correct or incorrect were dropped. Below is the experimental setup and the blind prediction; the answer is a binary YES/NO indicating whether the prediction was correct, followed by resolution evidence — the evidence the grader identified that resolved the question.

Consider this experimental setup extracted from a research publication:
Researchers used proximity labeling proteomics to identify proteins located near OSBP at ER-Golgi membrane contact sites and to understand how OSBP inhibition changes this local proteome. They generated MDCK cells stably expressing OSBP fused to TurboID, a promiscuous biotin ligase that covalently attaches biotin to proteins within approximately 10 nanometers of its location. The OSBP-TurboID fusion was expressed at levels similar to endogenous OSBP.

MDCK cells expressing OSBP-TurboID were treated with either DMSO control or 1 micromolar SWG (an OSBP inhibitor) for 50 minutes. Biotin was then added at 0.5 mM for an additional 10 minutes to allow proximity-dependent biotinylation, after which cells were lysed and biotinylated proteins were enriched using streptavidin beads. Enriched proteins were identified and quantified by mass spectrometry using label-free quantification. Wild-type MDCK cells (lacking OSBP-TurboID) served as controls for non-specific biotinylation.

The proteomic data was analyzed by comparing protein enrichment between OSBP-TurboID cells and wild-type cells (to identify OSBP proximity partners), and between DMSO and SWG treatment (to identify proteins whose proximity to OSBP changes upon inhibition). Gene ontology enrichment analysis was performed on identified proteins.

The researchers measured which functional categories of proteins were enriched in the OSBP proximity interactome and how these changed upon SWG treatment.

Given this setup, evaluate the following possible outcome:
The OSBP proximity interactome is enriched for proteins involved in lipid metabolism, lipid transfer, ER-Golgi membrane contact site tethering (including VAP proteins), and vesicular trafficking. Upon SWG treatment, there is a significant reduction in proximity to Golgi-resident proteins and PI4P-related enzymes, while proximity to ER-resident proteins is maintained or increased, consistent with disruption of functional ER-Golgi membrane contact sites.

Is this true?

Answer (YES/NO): NO